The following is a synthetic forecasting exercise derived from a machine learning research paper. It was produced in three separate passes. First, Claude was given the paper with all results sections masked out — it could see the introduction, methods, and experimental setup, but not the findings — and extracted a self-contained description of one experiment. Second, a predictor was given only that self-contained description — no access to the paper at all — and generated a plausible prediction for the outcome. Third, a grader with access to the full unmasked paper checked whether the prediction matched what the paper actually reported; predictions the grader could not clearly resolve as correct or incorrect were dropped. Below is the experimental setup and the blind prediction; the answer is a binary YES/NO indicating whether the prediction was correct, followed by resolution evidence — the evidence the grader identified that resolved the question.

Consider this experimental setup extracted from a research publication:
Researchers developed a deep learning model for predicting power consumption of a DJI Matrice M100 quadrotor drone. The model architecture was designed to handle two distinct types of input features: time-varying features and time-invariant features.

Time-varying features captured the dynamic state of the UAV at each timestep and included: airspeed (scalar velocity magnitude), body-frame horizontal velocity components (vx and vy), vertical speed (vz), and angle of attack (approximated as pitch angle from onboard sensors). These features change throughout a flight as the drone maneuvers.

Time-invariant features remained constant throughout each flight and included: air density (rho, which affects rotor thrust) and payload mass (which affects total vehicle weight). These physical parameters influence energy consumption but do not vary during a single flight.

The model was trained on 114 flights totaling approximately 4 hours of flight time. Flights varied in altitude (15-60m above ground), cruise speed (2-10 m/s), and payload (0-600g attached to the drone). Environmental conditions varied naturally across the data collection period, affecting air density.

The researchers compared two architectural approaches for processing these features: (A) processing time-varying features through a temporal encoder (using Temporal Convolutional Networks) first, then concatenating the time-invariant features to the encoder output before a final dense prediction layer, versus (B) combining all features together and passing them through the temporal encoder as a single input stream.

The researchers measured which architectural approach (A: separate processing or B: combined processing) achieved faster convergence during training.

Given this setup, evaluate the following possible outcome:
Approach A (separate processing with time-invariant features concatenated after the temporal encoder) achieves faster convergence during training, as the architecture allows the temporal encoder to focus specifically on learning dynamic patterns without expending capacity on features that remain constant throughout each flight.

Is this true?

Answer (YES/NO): YES